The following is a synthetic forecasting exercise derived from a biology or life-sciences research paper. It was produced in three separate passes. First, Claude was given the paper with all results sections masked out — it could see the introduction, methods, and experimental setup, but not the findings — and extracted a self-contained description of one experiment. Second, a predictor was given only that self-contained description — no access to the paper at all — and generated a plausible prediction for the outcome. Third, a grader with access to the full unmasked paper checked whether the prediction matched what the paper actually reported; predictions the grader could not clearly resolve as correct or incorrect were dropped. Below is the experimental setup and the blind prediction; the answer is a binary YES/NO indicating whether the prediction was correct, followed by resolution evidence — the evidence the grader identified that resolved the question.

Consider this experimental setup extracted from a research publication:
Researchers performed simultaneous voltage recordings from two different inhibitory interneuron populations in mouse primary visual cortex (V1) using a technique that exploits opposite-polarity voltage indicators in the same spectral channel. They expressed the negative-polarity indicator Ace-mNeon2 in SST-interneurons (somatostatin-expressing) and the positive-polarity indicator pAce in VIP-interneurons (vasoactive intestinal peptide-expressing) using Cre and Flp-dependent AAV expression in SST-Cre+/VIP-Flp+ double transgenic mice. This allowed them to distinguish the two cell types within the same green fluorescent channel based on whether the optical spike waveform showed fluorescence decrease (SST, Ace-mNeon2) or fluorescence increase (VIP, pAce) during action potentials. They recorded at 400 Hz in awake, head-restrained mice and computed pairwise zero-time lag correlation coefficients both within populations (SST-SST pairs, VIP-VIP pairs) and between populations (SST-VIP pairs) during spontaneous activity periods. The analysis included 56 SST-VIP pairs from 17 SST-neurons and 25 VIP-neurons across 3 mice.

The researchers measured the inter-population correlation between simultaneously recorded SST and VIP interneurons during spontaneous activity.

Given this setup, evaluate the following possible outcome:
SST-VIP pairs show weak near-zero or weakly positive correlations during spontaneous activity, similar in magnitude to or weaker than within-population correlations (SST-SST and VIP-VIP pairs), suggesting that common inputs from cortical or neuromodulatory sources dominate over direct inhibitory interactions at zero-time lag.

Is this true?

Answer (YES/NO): NO